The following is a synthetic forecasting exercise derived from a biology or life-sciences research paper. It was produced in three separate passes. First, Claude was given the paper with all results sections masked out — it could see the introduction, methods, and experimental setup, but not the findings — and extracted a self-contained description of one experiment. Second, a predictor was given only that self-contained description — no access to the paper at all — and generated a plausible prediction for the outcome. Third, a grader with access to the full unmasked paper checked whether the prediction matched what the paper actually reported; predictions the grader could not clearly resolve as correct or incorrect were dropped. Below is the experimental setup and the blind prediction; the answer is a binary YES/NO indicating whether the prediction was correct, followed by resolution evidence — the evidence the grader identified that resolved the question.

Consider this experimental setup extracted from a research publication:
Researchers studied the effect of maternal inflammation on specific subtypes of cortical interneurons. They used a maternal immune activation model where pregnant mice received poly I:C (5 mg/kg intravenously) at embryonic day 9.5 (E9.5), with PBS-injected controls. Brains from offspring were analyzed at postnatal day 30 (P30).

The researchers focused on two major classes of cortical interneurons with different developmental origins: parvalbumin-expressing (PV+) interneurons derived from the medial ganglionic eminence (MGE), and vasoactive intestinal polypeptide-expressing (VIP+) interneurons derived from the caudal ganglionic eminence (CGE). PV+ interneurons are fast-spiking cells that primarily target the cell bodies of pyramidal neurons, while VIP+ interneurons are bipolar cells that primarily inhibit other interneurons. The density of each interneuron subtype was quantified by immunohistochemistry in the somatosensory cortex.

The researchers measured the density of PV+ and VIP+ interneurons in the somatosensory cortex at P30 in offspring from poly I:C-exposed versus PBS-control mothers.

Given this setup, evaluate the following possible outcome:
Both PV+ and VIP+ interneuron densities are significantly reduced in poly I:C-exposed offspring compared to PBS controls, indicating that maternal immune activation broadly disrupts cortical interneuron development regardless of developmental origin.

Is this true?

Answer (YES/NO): NO